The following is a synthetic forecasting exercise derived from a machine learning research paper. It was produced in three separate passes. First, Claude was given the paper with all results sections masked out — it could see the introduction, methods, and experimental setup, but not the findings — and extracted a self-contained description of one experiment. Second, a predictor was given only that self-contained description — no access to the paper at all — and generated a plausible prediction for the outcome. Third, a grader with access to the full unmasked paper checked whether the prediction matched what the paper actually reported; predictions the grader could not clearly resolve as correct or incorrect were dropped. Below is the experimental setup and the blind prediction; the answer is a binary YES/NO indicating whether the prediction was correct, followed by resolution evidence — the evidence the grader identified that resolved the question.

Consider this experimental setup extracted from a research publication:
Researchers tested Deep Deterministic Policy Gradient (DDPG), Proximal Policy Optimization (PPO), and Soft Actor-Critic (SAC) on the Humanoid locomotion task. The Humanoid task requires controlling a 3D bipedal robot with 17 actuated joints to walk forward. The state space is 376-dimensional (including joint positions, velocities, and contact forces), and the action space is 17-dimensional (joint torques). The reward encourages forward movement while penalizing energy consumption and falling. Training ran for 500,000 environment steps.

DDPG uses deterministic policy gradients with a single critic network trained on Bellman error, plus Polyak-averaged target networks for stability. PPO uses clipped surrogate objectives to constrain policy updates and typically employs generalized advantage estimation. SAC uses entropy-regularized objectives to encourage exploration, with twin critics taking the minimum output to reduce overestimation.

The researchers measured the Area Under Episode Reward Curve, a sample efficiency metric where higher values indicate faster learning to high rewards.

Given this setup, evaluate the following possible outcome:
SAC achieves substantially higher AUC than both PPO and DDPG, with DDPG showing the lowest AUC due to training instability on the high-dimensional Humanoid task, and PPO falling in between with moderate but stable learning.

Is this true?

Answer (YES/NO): YES